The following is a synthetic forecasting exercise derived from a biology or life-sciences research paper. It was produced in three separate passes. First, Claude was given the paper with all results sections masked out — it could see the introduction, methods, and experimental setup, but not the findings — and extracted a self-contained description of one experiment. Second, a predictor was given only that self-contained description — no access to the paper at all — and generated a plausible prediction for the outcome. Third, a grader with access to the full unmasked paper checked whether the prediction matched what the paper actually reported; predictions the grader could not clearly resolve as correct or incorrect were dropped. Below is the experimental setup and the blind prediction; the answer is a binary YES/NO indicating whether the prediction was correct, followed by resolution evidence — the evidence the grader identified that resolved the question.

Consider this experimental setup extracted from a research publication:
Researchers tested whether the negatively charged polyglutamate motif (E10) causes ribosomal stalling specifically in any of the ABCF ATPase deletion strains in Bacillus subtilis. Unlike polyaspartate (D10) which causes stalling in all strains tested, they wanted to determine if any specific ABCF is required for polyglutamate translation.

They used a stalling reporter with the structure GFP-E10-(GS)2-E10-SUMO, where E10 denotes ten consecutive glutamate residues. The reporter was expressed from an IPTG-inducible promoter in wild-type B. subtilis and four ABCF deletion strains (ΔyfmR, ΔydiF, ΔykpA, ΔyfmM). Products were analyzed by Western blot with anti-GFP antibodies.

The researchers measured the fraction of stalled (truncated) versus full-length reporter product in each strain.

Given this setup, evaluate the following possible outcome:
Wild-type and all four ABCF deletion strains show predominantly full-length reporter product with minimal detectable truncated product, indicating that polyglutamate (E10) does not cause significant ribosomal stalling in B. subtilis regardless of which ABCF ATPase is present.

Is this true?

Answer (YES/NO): NO